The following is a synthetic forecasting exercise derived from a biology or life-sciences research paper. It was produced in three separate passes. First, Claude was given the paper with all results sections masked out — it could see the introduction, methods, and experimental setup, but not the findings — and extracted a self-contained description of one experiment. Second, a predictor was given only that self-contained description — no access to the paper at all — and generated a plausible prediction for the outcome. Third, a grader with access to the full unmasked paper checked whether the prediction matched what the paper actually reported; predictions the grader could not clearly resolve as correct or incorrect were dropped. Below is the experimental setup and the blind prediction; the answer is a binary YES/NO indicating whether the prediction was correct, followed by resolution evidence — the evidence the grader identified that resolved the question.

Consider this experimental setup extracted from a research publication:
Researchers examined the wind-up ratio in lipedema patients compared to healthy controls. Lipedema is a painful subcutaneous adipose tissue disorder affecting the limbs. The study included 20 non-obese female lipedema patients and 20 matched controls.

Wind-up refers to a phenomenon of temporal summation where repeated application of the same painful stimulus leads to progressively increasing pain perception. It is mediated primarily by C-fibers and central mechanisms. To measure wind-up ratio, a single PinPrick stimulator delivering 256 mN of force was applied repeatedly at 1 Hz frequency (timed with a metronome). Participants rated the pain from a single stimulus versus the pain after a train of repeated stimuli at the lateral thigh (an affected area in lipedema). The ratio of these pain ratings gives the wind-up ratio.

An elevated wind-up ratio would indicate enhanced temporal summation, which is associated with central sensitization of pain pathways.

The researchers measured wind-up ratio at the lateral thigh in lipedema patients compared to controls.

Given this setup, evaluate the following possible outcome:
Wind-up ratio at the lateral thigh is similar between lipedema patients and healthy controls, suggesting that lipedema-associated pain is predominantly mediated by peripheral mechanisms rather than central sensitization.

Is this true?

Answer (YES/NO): YES